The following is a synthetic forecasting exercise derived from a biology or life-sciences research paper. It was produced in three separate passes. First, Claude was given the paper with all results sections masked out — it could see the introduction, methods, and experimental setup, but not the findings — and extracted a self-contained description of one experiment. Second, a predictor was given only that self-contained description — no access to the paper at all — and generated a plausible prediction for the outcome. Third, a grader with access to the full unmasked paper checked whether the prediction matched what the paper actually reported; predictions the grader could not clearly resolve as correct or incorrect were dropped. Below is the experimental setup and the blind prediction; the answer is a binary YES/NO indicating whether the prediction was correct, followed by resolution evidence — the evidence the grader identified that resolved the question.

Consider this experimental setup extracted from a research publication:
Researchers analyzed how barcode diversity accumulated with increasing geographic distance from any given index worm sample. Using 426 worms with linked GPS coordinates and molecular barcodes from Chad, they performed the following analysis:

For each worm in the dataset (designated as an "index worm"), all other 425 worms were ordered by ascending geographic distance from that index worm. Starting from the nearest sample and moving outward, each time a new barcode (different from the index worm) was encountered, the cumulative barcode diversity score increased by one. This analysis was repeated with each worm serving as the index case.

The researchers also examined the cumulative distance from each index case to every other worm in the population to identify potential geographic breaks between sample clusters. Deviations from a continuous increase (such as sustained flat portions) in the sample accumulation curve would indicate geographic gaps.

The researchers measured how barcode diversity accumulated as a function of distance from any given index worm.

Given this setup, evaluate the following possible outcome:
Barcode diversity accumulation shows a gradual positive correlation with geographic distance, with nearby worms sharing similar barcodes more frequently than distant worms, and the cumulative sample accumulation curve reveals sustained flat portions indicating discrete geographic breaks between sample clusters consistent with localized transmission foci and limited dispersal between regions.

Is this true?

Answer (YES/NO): NO